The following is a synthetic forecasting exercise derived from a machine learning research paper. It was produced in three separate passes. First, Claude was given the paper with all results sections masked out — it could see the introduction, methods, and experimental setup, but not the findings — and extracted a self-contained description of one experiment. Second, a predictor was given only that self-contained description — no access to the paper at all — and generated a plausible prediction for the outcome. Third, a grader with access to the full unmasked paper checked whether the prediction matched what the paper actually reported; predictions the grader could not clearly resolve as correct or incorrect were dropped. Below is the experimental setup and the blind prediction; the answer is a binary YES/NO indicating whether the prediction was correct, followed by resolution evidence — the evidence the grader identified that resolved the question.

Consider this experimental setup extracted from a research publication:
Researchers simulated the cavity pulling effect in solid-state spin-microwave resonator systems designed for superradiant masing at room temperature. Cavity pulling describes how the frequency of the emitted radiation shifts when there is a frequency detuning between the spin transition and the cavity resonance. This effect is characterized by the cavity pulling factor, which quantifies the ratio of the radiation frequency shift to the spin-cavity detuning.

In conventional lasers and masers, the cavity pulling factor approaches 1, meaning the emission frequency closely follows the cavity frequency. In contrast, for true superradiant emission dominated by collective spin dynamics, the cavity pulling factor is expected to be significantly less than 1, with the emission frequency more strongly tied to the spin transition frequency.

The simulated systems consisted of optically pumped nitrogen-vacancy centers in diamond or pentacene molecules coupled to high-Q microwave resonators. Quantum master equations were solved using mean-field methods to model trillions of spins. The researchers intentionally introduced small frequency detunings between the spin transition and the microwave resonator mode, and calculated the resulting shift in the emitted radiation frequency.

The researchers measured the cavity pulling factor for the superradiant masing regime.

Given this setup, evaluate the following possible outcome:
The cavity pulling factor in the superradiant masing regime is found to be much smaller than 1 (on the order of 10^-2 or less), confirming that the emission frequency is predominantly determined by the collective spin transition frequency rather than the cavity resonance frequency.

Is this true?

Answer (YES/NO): NO